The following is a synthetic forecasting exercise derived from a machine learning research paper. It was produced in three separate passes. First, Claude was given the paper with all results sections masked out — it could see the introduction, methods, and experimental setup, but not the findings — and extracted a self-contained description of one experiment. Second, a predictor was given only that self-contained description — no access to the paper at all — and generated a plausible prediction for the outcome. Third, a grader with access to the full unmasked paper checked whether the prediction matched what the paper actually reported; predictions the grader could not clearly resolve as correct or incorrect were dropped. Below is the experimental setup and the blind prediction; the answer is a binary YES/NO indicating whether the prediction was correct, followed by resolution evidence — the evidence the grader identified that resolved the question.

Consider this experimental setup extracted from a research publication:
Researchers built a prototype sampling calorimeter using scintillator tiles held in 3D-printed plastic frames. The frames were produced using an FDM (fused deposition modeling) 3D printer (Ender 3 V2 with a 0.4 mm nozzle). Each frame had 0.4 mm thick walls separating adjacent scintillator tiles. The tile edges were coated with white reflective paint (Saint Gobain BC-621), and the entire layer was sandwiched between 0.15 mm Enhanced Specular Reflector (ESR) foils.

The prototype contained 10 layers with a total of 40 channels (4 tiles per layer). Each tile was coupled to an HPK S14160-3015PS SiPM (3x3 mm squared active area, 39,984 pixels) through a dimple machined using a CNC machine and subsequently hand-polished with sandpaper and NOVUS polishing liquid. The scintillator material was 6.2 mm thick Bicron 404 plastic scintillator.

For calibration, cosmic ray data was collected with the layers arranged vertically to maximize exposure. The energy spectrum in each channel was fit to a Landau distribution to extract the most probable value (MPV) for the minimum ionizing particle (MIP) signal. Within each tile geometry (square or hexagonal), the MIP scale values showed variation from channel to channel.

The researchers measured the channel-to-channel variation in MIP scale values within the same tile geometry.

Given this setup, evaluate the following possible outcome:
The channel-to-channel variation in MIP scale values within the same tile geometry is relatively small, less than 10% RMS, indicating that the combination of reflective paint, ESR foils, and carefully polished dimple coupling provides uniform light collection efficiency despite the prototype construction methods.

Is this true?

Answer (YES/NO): NO